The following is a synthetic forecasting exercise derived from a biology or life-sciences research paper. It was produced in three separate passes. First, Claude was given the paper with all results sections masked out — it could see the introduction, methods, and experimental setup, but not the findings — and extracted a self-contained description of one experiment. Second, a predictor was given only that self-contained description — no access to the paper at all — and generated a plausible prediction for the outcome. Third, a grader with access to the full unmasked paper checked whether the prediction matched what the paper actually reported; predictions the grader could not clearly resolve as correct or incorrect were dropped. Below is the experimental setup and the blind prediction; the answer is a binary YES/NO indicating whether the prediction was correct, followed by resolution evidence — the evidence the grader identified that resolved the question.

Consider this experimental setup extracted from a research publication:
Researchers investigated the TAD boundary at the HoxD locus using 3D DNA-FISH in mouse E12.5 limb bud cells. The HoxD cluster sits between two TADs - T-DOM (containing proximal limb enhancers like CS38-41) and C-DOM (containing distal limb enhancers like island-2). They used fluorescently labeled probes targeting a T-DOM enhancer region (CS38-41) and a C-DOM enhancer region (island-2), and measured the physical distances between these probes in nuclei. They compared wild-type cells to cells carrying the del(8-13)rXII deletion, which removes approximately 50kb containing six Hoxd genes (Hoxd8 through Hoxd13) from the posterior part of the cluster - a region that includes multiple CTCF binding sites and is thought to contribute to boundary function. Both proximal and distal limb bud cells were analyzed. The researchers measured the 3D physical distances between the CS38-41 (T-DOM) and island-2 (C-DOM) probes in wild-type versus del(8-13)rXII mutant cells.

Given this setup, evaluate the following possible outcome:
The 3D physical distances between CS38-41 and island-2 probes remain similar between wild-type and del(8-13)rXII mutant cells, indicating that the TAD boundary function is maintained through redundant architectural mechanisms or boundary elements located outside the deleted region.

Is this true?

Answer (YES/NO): YES